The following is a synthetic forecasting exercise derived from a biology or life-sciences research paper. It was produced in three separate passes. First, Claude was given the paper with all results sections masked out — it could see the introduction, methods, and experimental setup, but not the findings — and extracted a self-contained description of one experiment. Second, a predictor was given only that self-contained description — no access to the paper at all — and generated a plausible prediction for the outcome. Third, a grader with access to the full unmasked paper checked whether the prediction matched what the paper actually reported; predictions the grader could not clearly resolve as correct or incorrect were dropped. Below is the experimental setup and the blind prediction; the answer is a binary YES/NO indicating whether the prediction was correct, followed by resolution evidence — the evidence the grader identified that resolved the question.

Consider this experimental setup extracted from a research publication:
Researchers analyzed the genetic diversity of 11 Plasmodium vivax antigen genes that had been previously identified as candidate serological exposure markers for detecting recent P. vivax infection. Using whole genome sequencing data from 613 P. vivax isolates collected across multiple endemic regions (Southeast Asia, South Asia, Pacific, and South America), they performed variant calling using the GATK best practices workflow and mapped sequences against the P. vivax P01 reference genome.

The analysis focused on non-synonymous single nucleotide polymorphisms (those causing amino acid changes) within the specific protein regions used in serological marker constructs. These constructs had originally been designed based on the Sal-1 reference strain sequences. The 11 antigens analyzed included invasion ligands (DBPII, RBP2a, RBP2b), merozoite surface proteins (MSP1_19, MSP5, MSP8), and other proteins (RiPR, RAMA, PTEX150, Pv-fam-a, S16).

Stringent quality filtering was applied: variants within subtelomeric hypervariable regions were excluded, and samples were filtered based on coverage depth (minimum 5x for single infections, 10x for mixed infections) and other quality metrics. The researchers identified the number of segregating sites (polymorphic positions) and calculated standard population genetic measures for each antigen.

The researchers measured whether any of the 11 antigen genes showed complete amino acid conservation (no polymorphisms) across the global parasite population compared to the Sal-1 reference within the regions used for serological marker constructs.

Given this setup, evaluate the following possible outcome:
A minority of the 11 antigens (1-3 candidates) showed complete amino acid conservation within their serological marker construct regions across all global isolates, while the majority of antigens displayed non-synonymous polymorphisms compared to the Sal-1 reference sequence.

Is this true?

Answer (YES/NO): NO